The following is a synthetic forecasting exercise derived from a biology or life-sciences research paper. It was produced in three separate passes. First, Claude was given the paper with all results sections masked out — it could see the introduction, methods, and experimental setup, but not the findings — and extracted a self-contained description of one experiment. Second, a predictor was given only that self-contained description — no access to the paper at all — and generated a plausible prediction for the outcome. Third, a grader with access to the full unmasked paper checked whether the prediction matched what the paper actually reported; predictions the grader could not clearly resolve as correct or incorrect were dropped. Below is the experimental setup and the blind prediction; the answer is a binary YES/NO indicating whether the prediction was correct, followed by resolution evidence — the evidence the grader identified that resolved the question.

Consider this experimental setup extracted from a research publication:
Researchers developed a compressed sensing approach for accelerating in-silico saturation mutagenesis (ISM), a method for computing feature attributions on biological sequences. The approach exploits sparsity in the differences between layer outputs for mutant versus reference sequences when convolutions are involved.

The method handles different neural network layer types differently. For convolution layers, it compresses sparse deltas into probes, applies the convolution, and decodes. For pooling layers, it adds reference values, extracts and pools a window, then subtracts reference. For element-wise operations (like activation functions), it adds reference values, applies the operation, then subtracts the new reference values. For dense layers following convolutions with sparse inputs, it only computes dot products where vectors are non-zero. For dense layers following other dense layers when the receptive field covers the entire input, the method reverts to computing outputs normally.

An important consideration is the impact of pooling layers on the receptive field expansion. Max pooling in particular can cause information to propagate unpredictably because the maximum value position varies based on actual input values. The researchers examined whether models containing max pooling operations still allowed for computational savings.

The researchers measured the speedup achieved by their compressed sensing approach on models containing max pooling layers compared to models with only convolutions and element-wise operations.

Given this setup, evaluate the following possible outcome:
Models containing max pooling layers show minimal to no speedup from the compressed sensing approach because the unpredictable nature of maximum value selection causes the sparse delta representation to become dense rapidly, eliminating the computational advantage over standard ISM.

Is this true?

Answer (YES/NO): NO